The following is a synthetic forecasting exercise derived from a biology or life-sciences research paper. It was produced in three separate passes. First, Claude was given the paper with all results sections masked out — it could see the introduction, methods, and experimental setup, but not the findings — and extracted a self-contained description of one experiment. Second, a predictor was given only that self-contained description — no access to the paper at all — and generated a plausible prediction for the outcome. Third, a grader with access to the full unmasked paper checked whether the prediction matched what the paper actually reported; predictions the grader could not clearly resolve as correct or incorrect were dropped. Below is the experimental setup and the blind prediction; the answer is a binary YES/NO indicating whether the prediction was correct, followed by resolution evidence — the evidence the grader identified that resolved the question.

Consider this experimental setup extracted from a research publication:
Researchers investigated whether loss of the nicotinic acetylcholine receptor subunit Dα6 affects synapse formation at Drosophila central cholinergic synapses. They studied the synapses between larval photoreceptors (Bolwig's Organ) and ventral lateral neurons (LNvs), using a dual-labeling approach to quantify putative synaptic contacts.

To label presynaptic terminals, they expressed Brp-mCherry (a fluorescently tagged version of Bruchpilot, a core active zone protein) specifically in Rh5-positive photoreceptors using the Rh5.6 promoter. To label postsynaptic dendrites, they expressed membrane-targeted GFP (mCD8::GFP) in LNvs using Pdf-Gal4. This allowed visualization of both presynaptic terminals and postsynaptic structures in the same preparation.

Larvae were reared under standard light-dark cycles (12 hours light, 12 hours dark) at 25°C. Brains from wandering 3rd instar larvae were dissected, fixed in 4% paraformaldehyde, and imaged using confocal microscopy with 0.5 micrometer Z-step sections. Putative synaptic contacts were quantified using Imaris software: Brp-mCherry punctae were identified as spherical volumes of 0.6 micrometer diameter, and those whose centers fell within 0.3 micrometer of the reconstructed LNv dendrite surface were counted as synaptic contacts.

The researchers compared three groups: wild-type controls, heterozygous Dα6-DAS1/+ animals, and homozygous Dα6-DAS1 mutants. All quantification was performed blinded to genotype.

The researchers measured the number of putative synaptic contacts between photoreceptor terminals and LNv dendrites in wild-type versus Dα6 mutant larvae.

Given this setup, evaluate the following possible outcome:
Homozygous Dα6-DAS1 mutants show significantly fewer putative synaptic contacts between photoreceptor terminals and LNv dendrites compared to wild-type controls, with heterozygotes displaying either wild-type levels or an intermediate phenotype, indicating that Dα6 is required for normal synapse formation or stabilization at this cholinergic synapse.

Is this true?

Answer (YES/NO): YES